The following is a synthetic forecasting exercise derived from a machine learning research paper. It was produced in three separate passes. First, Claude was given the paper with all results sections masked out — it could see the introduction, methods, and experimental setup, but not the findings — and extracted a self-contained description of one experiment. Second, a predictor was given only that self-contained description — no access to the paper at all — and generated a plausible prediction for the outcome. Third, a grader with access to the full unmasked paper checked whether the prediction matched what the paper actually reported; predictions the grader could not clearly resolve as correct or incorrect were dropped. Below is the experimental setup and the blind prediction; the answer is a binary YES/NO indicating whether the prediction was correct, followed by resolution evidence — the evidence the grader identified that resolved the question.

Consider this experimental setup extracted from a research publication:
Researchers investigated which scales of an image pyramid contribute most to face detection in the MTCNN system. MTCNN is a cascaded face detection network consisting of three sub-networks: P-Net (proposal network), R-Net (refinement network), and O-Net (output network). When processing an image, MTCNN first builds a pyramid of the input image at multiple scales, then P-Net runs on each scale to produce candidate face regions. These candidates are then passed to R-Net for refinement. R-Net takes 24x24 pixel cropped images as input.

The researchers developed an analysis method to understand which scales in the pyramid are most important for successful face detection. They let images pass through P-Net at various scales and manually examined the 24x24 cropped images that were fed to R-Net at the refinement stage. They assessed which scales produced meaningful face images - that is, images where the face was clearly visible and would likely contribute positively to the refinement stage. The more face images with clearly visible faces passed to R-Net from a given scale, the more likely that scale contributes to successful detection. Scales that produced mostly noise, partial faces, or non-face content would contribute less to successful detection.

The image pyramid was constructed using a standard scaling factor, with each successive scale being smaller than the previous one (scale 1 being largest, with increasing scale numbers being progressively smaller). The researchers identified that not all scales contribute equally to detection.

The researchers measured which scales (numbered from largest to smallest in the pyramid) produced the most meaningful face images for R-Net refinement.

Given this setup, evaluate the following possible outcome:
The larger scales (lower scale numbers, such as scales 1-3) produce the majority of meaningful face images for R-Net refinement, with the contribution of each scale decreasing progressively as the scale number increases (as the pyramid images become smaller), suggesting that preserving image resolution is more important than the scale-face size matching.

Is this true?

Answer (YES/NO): NO